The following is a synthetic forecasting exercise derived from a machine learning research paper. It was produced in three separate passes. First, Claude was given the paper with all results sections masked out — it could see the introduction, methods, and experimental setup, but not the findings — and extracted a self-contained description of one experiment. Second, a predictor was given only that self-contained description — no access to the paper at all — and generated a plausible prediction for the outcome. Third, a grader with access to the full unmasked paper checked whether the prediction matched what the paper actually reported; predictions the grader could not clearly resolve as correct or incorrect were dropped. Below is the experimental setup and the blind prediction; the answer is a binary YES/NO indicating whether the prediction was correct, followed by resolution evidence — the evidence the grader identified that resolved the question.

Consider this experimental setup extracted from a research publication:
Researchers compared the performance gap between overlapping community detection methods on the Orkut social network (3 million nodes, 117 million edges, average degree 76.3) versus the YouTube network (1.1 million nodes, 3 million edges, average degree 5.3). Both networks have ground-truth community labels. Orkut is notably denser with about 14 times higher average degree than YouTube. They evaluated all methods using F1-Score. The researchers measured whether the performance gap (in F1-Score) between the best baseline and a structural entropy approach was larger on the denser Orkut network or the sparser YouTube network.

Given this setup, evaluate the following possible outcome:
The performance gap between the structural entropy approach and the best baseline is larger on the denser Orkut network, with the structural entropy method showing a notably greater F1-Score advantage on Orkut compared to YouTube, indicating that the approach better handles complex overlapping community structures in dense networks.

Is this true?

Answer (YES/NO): NO